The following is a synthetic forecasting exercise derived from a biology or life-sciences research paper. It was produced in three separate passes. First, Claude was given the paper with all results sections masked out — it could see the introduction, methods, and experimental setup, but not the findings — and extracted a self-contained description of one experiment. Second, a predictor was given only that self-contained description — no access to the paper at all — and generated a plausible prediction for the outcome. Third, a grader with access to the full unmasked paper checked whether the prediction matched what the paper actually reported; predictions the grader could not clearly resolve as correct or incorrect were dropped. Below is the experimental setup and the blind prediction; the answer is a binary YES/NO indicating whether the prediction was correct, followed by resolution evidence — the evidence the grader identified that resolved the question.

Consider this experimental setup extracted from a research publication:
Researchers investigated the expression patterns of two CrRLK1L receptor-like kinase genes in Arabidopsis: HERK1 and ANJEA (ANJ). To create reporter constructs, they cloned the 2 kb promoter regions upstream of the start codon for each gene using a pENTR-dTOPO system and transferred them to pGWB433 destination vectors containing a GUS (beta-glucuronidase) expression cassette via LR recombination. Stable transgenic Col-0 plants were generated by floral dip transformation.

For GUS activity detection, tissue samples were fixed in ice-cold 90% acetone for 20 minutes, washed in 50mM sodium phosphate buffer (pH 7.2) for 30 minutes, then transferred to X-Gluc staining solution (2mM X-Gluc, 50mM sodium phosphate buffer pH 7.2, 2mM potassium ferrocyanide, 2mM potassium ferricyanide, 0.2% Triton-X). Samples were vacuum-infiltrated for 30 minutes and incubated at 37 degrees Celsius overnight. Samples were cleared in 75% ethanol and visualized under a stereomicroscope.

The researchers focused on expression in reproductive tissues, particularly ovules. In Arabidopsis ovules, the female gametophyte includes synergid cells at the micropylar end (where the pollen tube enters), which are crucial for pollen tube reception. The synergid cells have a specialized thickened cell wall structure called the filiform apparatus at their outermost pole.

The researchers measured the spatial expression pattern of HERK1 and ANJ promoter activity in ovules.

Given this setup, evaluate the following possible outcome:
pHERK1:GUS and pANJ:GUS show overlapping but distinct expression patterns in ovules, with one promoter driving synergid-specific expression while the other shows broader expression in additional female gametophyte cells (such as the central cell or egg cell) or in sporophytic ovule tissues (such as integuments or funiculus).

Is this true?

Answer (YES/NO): NO